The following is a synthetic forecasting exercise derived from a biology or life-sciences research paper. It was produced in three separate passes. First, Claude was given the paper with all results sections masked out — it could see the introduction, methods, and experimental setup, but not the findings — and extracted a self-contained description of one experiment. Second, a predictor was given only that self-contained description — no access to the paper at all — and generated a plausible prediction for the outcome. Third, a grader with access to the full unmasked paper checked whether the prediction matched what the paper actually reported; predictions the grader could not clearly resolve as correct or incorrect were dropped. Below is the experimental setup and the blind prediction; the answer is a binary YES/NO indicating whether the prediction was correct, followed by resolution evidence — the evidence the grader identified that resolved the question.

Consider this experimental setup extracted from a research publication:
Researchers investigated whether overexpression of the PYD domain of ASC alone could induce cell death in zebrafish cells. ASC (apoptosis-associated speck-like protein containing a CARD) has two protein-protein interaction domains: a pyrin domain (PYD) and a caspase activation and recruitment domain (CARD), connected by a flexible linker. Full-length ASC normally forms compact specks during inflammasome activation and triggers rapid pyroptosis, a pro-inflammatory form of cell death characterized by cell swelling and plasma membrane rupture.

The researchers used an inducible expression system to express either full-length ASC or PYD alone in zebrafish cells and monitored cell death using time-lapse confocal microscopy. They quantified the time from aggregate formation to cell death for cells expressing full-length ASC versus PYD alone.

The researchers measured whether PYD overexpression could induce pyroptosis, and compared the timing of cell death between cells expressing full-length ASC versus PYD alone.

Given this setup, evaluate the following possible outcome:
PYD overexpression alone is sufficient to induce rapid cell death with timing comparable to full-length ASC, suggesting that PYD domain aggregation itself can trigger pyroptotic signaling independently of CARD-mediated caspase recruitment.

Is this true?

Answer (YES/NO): NO